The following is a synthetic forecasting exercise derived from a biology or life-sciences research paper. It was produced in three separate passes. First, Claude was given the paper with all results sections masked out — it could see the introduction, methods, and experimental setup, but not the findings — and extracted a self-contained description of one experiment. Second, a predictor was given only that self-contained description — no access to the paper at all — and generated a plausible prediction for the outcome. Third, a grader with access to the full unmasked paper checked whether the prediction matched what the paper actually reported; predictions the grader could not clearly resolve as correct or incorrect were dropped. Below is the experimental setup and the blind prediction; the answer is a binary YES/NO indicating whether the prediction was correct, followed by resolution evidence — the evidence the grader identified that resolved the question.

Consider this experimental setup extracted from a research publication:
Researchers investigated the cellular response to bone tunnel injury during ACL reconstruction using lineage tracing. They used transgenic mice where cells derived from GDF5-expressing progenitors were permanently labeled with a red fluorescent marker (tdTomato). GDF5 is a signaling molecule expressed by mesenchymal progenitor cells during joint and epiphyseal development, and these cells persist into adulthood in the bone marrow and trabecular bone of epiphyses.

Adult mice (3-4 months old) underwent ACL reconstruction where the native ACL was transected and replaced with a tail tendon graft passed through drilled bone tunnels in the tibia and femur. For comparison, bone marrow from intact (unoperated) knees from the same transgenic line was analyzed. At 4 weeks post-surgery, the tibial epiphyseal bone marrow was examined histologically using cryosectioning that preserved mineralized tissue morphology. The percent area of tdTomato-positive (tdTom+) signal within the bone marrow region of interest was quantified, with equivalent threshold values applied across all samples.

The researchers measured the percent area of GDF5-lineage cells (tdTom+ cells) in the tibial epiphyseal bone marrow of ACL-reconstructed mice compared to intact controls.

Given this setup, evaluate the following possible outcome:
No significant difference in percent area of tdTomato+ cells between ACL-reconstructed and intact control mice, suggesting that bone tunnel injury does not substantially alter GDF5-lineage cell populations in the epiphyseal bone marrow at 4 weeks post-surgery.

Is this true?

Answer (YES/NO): NO